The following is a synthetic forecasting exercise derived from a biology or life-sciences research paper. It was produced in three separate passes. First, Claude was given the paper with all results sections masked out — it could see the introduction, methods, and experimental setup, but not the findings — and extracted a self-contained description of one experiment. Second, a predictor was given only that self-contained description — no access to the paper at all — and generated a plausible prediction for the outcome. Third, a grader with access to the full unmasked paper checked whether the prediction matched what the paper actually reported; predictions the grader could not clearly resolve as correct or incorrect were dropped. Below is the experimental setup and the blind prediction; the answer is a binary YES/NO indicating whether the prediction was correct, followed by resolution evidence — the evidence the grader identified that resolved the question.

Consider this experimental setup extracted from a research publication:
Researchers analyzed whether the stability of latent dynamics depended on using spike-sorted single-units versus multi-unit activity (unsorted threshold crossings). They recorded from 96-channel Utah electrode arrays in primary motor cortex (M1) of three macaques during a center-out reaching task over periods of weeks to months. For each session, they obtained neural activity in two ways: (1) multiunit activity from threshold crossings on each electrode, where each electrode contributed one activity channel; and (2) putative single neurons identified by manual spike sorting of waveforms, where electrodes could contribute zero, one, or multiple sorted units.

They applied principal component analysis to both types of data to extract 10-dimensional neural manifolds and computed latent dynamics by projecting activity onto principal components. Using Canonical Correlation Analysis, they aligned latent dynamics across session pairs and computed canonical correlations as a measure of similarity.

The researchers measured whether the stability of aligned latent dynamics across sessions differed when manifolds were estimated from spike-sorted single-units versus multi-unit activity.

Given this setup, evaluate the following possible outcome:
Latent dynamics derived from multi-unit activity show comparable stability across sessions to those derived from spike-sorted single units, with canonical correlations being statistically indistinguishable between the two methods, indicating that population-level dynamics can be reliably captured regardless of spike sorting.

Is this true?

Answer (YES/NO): YES